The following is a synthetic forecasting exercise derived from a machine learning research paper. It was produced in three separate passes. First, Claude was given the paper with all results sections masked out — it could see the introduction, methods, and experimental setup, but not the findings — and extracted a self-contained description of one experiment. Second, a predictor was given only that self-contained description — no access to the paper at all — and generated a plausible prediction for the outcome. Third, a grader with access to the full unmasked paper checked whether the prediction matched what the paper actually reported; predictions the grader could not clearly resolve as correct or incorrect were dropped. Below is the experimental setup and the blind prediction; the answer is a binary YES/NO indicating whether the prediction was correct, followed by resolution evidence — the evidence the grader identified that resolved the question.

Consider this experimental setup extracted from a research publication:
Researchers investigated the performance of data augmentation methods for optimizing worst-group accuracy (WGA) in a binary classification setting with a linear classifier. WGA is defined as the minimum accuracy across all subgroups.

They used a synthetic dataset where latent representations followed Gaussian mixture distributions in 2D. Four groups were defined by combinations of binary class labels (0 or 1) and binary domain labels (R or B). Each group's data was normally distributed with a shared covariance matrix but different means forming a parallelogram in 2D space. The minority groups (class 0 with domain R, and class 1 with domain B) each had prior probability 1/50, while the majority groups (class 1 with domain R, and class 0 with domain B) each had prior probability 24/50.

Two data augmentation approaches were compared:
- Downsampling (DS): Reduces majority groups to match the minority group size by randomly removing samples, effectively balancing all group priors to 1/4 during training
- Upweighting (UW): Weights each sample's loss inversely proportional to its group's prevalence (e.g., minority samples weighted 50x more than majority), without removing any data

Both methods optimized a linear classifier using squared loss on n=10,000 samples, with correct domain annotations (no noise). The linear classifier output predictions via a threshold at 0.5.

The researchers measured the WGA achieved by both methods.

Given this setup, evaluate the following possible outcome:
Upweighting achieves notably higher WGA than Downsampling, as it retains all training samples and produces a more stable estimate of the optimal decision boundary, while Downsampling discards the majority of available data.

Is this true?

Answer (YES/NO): NO